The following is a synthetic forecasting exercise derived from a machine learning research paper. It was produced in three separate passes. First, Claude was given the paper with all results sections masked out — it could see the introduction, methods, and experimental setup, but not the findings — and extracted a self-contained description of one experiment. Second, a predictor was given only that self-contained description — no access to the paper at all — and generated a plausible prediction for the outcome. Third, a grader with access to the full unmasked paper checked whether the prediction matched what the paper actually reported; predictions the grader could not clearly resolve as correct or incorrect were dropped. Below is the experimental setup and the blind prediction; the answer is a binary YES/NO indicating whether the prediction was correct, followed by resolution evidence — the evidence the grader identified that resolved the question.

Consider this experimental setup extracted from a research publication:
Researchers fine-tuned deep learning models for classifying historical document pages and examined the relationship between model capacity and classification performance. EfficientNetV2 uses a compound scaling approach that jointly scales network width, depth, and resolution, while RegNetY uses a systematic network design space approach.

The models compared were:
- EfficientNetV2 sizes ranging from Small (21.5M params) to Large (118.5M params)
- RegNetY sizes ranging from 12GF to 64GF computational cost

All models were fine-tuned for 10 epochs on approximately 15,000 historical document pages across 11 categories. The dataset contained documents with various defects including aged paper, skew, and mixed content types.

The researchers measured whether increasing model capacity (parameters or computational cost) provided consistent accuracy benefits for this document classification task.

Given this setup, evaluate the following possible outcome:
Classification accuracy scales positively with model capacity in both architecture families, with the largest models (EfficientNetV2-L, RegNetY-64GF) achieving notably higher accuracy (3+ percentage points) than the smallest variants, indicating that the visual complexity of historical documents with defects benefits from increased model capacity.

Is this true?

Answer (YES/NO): NO